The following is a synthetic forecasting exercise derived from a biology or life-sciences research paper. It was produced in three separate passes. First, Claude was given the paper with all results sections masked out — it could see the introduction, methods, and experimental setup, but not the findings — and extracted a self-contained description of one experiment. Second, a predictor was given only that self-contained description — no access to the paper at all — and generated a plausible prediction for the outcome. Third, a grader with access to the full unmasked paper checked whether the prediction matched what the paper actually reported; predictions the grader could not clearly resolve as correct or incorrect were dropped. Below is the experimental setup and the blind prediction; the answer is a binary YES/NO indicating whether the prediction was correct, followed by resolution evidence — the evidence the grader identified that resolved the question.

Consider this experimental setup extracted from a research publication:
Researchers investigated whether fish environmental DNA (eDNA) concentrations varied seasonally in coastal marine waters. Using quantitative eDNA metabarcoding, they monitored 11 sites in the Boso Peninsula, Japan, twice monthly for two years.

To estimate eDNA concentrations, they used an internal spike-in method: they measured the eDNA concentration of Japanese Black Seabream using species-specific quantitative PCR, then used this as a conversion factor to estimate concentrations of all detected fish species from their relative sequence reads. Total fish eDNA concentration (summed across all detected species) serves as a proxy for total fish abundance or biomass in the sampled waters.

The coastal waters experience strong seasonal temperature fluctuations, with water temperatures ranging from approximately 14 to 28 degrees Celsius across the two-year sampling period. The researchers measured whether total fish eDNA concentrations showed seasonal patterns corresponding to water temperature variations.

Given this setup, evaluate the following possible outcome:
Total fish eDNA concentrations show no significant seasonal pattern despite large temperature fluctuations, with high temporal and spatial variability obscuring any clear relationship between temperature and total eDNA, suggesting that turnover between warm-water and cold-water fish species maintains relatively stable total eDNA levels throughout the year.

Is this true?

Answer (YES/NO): NO